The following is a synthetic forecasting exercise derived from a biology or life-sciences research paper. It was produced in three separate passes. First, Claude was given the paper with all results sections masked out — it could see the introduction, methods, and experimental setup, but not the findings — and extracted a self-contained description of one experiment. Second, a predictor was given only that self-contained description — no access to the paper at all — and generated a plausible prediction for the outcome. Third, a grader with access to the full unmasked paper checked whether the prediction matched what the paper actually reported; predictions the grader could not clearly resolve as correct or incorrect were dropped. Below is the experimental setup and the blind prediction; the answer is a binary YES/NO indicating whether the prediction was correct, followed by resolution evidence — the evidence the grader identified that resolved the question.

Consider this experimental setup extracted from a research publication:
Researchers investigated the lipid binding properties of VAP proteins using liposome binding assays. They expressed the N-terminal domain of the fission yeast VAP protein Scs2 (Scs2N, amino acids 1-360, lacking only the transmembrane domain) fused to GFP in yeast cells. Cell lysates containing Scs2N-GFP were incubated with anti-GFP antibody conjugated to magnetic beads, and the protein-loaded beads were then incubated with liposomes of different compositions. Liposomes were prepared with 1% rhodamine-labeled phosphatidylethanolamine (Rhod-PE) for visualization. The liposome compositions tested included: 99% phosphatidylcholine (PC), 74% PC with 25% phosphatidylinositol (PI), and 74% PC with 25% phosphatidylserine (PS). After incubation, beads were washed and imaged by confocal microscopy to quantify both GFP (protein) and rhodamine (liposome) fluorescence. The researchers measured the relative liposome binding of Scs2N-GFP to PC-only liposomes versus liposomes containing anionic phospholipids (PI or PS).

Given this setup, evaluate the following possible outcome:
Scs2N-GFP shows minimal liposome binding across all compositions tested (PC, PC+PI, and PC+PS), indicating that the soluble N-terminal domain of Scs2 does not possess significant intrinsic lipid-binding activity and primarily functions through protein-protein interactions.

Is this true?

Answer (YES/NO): NO